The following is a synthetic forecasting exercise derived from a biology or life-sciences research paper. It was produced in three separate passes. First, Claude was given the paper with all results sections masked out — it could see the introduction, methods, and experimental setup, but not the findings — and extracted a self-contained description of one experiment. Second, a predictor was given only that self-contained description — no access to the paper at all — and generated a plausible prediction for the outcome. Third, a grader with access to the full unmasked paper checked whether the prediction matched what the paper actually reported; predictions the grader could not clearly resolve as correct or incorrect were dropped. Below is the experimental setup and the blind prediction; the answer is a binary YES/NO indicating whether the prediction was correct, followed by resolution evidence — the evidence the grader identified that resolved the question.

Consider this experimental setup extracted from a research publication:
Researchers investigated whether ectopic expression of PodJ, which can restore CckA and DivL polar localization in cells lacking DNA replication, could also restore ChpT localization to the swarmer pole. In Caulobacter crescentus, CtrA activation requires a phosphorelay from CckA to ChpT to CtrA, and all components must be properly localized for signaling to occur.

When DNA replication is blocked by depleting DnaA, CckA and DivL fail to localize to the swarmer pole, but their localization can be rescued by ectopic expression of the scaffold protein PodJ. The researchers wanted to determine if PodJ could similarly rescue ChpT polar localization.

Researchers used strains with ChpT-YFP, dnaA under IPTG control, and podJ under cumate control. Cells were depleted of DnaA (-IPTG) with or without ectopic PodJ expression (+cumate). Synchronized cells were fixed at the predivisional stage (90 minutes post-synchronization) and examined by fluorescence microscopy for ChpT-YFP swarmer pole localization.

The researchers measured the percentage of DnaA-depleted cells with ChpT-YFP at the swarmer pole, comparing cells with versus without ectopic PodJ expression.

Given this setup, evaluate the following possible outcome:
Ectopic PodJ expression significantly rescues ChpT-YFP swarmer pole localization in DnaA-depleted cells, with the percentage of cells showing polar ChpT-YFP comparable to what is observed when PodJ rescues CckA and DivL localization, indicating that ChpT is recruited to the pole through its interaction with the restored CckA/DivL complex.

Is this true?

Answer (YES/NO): NO